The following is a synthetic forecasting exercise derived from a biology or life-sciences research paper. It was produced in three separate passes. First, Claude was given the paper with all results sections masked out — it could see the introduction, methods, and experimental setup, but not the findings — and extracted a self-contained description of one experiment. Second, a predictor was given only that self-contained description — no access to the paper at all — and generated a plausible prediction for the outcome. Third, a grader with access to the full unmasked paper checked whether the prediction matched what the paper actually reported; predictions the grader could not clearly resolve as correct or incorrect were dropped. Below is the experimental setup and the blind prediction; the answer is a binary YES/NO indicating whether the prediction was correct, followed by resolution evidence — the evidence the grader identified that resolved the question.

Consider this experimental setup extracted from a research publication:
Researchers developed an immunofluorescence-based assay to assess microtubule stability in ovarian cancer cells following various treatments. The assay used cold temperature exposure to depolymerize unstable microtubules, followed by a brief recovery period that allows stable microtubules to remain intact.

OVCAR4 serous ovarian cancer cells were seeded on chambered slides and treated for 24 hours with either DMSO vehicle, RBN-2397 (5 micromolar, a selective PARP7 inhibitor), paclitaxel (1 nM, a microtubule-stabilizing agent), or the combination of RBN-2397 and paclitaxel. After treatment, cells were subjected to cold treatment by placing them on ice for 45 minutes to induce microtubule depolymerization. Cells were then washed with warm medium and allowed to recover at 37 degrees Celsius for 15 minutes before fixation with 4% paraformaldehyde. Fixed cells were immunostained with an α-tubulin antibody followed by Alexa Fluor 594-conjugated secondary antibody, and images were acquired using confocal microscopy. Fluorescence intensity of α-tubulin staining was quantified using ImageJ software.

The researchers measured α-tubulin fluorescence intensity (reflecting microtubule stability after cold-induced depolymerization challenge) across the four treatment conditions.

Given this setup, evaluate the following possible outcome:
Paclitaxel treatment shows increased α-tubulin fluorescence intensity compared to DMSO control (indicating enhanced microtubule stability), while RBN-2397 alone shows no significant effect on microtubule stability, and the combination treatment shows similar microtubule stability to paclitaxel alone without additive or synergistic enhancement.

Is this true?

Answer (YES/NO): NO